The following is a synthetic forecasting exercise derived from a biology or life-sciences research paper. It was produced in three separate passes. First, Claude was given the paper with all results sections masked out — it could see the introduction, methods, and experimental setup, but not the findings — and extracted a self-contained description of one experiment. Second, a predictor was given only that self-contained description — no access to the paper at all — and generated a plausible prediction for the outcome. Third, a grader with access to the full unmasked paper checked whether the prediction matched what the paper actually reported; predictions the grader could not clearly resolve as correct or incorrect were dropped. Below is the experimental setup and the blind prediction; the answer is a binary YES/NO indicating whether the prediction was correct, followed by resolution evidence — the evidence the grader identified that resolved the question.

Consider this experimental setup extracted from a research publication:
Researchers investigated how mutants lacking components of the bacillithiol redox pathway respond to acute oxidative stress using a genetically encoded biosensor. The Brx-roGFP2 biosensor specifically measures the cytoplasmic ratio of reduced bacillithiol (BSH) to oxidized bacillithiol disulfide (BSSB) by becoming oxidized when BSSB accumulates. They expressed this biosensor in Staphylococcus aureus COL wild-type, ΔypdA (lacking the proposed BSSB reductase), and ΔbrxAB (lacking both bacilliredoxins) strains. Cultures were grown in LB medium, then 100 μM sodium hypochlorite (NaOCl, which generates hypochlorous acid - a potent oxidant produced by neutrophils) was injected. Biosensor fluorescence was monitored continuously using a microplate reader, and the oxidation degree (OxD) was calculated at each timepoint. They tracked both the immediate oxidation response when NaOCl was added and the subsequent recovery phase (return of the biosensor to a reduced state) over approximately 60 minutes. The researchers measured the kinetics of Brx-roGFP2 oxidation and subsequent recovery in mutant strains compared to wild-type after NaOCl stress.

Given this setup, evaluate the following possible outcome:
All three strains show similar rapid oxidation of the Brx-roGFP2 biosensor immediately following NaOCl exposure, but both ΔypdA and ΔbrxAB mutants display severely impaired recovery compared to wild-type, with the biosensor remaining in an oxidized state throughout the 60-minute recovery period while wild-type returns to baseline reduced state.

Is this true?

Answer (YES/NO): NO